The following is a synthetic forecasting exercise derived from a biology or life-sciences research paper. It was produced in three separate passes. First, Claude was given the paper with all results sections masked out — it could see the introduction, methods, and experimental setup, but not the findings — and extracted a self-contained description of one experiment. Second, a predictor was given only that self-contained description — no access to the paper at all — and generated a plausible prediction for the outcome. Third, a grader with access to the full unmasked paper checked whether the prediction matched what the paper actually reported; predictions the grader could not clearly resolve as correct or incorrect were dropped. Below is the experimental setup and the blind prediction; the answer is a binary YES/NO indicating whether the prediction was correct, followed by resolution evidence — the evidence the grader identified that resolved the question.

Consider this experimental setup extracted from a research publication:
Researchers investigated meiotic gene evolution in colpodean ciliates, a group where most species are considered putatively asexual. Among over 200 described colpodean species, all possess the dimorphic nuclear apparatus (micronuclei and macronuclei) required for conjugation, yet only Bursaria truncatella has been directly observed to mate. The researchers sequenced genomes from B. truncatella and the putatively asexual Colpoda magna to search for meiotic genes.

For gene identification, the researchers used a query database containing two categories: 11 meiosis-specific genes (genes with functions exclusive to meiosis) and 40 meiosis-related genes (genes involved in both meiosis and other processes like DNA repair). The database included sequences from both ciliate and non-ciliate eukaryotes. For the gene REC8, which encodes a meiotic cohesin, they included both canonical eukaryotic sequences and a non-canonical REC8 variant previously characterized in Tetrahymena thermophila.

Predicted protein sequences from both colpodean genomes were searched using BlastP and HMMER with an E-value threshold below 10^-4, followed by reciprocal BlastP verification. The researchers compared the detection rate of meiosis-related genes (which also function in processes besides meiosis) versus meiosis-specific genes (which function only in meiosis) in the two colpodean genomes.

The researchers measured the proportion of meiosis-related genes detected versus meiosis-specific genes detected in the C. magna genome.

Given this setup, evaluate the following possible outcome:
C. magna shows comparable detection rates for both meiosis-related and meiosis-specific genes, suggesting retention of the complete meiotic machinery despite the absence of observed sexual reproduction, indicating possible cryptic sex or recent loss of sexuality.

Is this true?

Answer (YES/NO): YES